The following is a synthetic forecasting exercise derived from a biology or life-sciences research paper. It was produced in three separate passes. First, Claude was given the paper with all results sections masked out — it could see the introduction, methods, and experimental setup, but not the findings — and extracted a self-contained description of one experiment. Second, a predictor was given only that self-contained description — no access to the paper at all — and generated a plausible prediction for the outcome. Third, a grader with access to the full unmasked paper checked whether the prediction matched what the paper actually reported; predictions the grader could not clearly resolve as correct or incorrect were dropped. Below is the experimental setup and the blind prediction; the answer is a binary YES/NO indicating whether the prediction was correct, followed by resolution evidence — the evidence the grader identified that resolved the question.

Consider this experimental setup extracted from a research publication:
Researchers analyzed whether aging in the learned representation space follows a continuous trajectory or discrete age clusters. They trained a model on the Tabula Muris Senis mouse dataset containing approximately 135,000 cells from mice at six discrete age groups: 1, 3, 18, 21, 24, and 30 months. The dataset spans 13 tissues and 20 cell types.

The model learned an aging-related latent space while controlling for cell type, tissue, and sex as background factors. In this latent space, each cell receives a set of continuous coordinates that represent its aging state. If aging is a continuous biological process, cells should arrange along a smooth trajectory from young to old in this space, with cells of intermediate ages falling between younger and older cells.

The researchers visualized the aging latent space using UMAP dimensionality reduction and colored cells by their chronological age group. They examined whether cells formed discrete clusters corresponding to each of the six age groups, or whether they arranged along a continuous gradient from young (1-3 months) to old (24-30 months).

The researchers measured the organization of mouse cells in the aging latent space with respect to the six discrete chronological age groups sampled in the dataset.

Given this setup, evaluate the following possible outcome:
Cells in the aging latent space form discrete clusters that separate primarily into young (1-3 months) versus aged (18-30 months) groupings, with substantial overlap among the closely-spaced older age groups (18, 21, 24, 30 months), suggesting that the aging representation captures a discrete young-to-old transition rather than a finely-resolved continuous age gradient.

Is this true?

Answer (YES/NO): NO